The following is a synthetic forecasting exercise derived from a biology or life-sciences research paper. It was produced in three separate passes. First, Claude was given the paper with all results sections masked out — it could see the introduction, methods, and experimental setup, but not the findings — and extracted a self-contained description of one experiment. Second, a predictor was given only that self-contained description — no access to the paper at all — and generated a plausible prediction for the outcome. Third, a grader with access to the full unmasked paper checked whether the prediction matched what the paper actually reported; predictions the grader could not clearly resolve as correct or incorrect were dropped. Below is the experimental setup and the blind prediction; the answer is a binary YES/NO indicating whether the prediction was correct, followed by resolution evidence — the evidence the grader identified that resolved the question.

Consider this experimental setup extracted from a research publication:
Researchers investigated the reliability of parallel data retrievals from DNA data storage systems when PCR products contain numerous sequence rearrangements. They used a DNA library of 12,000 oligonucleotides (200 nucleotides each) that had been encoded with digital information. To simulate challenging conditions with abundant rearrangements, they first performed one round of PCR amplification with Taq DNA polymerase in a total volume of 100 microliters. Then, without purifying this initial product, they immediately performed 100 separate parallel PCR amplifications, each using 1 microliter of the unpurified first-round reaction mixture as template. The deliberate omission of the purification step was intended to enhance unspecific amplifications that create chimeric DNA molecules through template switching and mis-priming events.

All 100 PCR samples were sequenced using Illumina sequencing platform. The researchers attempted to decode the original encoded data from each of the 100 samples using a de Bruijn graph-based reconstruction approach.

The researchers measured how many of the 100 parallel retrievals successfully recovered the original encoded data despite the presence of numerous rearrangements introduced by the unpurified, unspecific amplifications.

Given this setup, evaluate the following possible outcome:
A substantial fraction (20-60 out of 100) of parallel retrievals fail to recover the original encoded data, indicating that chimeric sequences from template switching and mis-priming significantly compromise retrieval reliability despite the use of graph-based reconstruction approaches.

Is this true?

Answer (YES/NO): NO